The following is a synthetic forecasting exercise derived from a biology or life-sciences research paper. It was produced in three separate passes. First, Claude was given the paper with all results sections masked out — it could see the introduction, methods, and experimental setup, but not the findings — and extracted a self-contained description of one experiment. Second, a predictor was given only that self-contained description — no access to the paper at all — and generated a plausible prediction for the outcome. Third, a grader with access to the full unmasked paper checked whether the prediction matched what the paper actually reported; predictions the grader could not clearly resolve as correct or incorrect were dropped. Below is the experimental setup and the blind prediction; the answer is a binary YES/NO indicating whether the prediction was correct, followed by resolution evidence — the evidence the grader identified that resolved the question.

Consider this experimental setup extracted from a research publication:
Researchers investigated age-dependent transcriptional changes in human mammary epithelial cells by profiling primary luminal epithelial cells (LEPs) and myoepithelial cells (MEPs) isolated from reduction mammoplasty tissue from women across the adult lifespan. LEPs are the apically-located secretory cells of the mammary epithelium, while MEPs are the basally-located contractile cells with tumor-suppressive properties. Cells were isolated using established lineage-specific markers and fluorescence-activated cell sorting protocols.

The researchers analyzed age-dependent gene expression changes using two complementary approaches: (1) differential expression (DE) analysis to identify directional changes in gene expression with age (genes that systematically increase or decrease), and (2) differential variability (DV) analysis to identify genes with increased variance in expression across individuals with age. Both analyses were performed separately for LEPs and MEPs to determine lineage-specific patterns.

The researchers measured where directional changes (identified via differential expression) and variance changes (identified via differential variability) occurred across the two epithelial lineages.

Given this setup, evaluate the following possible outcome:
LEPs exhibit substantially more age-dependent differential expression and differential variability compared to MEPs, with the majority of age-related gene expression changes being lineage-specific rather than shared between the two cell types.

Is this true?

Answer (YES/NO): NO